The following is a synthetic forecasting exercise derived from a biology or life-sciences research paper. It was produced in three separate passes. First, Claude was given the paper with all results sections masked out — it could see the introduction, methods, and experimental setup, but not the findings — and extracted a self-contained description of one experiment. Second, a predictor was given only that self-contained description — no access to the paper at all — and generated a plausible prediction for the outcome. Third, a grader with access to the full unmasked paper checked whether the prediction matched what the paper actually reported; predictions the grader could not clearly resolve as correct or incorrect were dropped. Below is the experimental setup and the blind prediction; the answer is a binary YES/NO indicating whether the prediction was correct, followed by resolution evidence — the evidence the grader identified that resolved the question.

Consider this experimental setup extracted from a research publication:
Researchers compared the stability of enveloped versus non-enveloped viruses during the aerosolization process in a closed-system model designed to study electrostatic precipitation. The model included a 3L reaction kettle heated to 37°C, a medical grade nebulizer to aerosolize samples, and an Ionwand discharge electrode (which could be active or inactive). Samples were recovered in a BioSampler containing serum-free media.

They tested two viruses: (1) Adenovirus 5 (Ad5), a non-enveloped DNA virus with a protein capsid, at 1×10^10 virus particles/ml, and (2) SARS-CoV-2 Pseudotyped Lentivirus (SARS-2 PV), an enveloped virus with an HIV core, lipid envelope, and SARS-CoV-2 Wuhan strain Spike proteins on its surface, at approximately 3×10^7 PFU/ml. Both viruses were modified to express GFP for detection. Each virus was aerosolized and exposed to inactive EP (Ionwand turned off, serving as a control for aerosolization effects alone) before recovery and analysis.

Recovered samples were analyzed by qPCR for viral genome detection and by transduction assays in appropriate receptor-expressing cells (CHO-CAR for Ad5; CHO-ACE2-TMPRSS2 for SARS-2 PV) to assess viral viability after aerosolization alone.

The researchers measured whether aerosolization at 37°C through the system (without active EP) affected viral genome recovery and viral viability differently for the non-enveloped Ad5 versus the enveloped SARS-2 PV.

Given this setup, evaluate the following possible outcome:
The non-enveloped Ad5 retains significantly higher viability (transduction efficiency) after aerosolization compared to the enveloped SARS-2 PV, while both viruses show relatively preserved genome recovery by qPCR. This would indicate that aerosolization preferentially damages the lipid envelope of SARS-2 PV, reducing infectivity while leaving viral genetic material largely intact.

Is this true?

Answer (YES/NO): NO